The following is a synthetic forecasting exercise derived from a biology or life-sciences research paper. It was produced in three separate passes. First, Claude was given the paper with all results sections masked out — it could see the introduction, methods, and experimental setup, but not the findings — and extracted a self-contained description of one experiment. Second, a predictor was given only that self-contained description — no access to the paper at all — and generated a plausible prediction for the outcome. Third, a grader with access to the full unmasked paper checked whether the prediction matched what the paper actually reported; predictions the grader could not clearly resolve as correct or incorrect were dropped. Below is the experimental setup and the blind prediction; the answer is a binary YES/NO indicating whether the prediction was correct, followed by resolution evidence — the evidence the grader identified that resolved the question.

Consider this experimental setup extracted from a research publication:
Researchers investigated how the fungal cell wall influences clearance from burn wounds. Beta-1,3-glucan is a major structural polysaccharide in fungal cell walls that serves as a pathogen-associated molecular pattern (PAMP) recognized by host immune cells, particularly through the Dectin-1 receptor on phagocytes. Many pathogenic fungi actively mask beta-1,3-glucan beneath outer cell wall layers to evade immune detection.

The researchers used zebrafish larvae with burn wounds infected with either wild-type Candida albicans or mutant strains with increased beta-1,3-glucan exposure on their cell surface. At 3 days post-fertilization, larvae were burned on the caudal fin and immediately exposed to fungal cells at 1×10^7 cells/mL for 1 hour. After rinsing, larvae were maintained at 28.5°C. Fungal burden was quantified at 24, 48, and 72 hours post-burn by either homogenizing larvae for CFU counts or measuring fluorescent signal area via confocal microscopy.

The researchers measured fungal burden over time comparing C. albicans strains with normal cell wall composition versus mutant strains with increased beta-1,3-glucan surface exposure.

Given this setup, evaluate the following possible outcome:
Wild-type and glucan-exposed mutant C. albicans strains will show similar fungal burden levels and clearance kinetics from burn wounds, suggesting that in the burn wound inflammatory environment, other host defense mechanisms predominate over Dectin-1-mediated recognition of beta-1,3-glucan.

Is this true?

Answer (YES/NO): NO